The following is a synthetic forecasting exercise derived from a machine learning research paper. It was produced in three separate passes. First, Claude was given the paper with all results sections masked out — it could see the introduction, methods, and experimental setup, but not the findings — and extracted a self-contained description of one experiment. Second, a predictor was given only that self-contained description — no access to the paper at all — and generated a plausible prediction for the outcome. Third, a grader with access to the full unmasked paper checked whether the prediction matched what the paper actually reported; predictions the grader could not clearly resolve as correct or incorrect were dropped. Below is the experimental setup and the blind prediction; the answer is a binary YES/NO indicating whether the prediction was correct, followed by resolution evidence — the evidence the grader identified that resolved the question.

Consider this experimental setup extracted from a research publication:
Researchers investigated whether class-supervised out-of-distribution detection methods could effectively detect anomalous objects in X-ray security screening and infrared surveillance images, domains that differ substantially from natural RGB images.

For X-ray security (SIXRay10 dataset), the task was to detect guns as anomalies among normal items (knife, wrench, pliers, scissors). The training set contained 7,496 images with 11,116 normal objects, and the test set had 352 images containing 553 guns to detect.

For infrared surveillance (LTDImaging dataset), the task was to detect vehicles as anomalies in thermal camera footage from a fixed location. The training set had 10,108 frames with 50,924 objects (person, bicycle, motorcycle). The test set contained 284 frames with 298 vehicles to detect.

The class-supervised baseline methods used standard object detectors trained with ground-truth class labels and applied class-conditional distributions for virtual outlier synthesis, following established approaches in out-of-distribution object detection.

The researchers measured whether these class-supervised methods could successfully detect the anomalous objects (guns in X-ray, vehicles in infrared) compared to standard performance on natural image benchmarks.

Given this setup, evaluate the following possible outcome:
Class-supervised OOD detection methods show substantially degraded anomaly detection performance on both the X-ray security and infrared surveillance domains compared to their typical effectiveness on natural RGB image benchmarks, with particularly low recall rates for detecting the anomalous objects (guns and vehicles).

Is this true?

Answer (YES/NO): YES